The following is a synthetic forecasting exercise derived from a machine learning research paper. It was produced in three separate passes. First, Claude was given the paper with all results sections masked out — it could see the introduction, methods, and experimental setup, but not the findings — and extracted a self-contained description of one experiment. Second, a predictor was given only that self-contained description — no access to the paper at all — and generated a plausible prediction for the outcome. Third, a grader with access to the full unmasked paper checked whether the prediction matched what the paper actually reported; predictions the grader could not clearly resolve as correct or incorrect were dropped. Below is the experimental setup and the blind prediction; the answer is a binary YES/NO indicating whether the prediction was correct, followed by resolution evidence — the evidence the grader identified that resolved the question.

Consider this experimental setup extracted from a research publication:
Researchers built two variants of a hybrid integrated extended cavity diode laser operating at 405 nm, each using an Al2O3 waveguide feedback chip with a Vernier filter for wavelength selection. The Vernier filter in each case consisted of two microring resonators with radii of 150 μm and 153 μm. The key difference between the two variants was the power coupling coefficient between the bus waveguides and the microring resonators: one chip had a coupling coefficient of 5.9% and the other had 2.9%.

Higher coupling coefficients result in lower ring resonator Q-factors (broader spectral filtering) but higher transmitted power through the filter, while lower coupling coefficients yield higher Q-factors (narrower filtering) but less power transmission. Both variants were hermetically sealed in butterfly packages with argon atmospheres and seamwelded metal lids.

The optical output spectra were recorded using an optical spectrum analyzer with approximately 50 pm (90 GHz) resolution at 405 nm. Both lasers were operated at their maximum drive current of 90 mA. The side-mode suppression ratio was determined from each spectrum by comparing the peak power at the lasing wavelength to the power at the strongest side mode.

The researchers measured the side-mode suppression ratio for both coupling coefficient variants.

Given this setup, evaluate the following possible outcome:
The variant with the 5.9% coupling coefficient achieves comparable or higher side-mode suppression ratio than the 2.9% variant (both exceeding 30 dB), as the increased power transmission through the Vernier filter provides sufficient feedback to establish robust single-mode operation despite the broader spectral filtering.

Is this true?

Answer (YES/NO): YES